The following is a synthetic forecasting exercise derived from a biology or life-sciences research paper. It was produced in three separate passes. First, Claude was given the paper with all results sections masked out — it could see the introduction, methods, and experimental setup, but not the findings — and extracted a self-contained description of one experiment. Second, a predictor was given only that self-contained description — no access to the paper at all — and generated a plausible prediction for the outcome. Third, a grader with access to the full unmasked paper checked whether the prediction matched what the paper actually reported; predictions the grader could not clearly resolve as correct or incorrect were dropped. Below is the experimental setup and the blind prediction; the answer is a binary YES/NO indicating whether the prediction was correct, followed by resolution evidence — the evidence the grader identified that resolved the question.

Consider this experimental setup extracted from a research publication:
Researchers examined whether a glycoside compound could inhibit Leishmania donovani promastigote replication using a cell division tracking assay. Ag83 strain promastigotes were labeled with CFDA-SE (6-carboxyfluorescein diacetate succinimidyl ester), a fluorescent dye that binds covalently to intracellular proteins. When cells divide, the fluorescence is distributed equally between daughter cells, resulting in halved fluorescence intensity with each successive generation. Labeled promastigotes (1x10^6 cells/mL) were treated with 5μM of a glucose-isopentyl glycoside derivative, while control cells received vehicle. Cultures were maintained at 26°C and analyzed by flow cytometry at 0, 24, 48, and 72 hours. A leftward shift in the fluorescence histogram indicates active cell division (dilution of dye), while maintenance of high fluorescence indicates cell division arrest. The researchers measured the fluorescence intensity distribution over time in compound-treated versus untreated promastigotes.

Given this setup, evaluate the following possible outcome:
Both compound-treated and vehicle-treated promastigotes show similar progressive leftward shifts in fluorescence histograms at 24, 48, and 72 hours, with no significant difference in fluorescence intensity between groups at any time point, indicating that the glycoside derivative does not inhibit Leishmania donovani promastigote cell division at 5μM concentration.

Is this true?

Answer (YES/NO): NO